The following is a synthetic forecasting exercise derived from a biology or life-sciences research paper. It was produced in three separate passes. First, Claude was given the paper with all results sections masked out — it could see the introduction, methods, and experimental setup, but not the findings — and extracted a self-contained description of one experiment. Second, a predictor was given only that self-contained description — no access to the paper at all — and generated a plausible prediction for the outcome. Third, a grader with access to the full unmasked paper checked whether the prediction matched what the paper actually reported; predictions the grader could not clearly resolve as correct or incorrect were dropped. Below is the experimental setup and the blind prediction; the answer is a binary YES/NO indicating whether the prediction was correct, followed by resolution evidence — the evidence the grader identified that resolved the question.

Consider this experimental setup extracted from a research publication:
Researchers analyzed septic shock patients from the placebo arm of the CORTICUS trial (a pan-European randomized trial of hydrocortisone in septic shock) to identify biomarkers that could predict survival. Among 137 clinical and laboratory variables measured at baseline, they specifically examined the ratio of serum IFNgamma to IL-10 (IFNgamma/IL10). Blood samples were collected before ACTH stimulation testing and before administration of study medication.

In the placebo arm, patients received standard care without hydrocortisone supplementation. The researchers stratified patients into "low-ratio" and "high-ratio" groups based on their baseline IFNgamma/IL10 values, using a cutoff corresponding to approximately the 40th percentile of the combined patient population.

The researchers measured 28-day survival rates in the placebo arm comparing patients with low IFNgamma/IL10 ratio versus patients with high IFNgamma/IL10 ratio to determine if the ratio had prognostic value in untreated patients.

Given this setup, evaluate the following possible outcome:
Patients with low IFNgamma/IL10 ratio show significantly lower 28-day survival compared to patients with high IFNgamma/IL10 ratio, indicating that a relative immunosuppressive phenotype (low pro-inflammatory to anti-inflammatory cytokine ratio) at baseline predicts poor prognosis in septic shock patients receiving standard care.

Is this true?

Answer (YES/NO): YES